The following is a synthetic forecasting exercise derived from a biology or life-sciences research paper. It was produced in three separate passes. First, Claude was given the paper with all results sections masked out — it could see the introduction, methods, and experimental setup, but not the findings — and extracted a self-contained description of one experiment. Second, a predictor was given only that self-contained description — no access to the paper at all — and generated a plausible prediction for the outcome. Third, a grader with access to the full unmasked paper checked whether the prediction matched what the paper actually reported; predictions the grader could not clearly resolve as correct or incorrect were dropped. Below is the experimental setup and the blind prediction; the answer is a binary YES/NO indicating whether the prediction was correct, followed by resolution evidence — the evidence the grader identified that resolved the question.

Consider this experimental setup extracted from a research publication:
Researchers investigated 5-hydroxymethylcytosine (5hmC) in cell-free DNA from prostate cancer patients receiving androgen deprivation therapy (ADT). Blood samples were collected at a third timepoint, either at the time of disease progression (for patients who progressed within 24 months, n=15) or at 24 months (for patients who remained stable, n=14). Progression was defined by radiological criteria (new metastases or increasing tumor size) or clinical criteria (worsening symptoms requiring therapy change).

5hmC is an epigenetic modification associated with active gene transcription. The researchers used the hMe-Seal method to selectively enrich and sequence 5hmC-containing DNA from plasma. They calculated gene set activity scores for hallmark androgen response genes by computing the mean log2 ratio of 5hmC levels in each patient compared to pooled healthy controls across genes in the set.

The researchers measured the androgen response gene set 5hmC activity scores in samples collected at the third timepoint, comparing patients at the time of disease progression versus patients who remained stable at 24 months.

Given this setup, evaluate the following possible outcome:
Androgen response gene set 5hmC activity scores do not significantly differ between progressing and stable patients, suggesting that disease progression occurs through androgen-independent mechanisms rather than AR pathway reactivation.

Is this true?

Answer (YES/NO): NO